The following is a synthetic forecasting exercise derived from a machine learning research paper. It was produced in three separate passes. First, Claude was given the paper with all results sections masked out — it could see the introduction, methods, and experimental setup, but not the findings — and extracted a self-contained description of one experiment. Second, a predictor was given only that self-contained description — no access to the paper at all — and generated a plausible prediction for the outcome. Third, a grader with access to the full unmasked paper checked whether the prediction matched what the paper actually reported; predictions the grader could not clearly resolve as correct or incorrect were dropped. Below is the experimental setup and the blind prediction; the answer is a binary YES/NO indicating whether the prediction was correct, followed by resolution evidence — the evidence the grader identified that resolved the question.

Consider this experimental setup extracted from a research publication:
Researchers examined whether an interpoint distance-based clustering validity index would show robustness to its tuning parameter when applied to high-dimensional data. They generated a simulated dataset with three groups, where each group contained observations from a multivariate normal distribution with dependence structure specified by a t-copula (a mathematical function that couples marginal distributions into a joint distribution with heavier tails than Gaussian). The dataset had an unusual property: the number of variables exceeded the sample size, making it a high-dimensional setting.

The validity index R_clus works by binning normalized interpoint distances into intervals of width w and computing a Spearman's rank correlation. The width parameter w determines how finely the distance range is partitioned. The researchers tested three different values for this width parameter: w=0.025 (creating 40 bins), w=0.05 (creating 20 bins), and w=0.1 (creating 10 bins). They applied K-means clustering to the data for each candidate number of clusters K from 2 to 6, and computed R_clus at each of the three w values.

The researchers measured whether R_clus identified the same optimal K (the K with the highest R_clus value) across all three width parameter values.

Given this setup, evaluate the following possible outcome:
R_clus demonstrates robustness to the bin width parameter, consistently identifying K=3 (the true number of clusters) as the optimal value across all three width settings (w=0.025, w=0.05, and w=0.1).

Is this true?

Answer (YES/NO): YES